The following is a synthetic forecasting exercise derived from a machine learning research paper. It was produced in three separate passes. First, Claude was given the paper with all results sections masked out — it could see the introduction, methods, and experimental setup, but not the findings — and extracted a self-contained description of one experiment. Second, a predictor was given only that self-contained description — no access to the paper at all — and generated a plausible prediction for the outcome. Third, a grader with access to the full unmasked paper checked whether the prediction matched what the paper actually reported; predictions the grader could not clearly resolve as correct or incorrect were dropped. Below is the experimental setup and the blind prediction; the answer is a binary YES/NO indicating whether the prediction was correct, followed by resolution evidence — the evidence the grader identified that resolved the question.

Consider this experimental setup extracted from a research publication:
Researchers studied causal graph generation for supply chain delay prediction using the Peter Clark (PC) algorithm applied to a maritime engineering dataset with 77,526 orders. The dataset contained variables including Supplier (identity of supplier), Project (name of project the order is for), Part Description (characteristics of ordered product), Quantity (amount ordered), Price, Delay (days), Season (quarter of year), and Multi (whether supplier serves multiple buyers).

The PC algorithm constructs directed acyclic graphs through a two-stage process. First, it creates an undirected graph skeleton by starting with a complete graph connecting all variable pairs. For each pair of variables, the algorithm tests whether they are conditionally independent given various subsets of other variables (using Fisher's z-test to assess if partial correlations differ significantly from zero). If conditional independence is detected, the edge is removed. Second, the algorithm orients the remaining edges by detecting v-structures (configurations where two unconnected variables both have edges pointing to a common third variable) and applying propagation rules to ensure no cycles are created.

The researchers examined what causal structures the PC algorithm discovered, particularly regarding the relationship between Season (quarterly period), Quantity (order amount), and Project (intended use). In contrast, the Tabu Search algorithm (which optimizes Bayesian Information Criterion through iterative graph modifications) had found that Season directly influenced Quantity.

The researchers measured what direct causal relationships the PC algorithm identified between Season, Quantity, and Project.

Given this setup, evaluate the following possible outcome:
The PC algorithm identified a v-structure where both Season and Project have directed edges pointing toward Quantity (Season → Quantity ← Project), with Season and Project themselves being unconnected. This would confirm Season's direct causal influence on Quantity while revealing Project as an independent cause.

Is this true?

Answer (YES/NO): NO